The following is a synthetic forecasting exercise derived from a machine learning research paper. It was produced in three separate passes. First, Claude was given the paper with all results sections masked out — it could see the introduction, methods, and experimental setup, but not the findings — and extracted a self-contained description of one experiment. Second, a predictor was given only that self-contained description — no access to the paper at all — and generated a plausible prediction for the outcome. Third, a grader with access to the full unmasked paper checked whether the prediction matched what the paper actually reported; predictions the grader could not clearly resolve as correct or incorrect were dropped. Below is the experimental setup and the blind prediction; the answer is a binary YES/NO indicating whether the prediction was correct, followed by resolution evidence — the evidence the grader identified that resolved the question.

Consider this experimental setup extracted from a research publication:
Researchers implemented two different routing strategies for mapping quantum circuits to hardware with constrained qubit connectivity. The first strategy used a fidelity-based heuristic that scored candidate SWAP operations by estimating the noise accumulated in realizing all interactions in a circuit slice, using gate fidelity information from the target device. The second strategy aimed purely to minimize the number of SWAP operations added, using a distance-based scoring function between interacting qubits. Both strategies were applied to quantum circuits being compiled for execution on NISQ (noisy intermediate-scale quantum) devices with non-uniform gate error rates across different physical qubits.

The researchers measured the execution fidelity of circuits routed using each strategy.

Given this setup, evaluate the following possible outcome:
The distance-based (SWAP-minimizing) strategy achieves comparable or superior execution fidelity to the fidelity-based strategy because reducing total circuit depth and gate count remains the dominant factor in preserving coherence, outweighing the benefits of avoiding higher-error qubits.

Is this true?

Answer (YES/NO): YES